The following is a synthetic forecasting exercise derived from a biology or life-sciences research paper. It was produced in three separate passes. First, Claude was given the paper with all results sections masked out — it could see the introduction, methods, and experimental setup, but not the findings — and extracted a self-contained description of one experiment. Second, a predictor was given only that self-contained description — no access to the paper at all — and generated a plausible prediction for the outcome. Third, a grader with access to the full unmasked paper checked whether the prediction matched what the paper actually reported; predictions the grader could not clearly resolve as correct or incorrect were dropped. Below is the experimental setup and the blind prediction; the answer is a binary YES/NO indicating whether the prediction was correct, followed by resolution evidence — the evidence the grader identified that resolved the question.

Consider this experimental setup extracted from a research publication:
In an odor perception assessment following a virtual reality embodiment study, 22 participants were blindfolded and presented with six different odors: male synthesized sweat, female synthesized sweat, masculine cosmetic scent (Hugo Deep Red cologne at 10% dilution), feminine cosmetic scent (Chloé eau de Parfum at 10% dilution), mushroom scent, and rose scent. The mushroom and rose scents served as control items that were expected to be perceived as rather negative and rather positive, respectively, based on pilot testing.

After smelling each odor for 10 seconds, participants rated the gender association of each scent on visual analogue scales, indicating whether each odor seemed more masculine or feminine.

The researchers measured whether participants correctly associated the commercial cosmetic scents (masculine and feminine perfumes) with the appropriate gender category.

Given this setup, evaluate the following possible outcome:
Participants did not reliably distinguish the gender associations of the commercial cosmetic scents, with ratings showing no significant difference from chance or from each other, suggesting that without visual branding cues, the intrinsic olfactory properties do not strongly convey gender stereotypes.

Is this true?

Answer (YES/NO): NO